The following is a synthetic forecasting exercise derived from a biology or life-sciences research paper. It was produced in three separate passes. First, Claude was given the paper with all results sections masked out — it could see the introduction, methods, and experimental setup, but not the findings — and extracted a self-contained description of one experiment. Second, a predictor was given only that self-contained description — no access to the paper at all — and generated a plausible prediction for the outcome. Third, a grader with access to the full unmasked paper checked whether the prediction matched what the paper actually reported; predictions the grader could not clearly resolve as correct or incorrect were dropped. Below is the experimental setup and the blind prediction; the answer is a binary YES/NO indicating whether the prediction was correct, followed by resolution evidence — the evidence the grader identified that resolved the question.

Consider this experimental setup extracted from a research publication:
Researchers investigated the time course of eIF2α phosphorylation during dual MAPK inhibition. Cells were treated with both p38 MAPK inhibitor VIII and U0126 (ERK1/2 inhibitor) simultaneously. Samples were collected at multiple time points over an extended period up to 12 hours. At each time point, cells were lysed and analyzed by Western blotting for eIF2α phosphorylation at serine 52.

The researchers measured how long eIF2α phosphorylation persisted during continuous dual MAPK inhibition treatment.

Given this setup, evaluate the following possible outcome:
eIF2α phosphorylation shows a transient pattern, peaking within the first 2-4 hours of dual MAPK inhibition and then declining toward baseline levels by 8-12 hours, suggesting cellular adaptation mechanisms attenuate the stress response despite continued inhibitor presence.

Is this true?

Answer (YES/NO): NO